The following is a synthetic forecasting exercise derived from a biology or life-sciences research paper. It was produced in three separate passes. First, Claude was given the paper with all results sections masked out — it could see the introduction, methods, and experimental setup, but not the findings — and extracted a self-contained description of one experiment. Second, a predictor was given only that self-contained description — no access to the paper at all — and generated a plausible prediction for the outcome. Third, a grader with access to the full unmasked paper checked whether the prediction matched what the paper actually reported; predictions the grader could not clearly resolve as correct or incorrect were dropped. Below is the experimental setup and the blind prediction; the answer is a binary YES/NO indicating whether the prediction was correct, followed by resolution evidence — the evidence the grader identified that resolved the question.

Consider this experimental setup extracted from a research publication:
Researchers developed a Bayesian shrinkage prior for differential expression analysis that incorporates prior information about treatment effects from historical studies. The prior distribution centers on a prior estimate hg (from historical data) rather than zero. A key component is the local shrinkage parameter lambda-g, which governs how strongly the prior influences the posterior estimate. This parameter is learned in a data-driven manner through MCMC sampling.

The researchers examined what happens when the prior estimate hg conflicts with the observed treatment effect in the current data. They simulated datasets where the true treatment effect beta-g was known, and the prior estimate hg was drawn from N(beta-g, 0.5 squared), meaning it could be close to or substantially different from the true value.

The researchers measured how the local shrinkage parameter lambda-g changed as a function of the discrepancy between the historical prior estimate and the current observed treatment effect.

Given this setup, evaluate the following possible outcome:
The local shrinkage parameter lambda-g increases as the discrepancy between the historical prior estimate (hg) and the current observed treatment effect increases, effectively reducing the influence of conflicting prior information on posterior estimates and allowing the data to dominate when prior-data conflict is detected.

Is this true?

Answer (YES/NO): YES